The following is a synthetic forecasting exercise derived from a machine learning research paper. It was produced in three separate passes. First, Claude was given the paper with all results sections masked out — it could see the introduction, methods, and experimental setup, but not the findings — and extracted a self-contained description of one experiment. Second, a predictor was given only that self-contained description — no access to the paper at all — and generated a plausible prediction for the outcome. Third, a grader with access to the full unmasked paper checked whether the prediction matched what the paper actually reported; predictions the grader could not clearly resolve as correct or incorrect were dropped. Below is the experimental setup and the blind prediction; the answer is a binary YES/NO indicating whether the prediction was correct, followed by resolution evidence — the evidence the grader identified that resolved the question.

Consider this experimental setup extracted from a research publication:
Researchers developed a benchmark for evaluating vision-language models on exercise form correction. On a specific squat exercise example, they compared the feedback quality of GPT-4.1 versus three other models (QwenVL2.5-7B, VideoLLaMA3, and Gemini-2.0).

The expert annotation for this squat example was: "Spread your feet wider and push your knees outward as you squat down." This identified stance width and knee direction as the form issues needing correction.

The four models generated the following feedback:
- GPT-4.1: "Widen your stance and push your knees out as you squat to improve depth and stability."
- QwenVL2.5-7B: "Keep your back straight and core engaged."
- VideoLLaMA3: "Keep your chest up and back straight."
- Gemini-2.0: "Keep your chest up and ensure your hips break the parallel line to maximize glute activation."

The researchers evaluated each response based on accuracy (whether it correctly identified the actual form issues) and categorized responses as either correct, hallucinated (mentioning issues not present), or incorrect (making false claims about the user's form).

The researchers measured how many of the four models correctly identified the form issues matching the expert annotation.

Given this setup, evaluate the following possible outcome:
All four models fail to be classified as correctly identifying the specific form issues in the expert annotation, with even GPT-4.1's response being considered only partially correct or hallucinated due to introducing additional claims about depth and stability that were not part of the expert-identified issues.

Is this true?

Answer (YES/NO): NO